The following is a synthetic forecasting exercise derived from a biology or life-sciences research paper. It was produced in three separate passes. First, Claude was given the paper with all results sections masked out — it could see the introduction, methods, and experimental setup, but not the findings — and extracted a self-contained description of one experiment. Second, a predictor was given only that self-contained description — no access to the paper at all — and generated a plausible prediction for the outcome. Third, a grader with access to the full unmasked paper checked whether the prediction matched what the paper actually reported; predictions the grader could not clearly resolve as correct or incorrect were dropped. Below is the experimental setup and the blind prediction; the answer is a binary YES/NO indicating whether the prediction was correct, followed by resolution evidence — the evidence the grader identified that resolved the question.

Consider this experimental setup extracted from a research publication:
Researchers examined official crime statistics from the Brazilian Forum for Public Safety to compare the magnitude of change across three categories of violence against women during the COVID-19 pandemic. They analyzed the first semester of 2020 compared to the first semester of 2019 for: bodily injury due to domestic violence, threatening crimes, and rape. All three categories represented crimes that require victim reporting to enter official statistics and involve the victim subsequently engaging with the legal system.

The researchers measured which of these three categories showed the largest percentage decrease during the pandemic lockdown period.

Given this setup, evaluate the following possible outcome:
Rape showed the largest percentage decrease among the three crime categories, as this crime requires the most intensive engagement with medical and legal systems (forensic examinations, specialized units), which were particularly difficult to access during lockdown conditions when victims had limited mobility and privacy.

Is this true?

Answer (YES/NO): YES